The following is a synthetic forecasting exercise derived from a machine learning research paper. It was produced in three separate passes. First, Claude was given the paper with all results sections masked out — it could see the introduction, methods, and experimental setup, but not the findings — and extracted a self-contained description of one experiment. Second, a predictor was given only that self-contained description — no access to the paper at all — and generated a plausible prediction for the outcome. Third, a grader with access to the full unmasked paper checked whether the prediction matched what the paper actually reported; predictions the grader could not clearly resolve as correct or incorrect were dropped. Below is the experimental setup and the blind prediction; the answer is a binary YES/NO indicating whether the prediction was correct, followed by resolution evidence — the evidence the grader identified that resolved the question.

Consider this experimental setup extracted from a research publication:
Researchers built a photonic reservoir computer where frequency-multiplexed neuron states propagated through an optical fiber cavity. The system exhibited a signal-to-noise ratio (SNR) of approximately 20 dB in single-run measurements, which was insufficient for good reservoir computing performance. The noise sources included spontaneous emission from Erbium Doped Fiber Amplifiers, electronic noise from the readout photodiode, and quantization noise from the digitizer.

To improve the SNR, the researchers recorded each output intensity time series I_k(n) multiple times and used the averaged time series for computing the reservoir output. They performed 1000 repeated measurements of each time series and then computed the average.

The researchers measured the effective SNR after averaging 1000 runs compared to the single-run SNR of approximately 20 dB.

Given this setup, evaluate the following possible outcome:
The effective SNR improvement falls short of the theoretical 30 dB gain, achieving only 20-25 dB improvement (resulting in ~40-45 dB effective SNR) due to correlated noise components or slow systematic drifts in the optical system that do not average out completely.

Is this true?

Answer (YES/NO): NO